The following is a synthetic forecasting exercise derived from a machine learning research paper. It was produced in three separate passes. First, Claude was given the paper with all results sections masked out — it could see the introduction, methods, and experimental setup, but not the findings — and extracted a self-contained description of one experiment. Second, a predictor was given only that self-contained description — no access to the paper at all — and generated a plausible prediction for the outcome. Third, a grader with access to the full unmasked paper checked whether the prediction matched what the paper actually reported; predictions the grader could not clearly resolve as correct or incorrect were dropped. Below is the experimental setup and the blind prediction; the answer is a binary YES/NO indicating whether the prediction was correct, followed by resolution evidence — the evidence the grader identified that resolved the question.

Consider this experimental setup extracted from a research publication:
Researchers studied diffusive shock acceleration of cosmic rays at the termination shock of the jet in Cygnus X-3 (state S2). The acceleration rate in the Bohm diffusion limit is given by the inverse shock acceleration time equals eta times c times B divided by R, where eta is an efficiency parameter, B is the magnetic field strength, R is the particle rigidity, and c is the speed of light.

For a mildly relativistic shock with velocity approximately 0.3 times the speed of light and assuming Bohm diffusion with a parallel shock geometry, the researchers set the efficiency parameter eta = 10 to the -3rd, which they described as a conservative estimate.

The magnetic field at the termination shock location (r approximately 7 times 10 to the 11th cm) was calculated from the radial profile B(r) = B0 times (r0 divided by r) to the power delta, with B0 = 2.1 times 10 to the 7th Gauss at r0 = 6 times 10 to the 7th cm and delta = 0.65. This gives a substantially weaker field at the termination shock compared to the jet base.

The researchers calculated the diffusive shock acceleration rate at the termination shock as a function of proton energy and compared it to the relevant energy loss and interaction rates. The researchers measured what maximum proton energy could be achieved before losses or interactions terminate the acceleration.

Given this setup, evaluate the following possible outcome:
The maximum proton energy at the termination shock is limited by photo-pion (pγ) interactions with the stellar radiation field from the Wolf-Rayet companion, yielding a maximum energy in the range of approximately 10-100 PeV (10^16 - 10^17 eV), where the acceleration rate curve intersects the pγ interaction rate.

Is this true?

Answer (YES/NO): NO